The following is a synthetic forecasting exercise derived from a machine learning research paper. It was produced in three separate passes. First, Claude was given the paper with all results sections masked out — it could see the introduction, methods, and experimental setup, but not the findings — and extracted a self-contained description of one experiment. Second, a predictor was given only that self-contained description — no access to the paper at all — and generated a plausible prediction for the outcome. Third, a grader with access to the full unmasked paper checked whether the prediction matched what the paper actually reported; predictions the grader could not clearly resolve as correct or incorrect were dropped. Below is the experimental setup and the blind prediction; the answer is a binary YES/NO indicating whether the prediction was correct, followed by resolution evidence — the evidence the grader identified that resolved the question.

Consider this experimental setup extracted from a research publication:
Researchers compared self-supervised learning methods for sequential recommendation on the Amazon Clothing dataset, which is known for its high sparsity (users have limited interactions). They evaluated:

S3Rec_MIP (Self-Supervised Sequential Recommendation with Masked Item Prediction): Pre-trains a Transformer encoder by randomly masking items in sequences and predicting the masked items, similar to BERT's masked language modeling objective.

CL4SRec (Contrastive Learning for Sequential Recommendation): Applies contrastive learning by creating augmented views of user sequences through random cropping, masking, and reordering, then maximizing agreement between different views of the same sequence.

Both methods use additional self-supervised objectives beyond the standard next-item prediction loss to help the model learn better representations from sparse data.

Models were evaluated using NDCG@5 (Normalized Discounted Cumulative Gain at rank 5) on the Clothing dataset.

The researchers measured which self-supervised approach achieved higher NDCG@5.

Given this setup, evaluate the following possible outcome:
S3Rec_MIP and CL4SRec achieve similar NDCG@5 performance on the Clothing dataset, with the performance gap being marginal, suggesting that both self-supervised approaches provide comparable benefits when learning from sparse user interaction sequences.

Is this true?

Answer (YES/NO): YES